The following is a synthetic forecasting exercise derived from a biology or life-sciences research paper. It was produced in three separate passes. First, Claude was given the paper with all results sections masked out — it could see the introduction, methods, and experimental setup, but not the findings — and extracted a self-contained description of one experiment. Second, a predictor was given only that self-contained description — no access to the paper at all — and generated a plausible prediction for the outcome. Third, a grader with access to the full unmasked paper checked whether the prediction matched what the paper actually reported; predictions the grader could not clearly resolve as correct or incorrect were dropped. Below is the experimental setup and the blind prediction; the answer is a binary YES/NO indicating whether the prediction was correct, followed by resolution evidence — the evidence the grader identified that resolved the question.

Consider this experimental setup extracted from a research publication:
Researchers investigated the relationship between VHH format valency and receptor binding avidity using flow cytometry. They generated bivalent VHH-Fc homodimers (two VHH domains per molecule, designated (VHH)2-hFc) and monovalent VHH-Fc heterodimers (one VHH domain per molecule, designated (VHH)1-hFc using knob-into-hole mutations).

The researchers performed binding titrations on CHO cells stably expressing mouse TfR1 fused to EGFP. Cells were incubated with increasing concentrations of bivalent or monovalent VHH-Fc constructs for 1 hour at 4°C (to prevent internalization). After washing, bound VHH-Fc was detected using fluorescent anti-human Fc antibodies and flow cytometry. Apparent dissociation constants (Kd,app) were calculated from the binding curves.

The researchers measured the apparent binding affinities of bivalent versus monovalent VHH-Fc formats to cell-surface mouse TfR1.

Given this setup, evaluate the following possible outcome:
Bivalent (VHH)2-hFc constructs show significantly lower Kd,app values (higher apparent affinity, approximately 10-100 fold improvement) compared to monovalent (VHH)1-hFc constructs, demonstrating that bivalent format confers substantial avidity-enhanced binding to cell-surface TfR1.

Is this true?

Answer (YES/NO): NO